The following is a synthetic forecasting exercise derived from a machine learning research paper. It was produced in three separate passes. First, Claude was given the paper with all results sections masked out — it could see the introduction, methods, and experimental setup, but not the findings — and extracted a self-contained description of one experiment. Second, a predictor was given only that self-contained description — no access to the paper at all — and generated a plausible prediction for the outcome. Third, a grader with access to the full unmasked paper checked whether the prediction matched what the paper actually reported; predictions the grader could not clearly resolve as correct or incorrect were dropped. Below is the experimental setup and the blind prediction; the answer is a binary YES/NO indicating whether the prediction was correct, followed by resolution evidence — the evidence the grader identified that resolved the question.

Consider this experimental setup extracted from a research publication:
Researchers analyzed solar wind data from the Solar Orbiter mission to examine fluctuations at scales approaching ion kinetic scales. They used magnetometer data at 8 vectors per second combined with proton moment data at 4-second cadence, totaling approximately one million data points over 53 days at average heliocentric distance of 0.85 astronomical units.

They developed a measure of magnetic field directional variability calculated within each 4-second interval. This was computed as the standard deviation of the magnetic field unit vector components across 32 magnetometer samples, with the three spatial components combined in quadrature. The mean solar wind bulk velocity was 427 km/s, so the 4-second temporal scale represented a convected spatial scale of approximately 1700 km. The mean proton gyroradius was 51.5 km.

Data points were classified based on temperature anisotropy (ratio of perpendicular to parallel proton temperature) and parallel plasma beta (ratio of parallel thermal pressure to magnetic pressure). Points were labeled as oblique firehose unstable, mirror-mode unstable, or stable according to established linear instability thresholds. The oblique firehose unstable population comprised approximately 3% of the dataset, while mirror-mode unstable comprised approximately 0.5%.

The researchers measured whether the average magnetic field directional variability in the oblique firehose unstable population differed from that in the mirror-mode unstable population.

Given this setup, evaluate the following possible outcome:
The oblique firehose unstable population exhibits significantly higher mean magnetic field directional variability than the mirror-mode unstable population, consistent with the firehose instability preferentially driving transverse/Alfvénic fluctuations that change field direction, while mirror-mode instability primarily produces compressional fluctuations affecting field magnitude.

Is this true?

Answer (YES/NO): NO